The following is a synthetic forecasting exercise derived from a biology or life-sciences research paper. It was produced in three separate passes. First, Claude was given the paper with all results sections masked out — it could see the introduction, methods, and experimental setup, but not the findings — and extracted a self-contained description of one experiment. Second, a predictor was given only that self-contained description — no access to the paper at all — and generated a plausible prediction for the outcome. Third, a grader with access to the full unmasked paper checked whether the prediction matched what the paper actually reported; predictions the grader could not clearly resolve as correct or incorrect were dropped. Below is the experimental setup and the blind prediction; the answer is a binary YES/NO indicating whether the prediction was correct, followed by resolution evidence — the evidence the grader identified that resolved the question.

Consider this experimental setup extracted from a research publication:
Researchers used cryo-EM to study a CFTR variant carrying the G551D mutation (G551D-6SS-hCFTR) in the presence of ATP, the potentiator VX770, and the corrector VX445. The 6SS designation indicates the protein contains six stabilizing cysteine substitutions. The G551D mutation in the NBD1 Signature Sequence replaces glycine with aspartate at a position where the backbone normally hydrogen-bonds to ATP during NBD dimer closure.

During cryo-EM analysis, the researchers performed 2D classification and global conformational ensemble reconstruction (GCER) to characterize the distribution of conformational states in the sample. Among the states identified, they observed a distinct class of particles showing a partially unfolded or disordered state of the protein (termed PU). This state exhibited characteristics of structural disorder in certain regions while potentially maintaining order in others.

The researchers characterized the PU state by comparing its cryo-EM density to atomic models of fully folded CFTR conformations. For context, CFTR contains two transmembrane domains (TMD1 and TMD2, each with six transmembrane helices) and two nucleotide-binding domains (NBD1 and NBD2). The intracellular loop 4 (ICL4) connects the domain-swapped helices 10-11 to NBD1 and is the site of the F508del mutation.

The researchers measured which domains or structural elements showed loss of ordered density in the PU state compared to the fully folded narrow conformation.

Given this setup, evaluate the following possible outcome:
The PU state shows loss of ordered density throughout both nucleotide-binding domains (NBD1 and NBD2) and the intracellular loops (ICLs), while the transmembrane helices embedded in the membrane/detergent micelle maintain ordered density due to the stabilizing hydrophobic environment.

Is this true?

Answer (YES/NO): NO